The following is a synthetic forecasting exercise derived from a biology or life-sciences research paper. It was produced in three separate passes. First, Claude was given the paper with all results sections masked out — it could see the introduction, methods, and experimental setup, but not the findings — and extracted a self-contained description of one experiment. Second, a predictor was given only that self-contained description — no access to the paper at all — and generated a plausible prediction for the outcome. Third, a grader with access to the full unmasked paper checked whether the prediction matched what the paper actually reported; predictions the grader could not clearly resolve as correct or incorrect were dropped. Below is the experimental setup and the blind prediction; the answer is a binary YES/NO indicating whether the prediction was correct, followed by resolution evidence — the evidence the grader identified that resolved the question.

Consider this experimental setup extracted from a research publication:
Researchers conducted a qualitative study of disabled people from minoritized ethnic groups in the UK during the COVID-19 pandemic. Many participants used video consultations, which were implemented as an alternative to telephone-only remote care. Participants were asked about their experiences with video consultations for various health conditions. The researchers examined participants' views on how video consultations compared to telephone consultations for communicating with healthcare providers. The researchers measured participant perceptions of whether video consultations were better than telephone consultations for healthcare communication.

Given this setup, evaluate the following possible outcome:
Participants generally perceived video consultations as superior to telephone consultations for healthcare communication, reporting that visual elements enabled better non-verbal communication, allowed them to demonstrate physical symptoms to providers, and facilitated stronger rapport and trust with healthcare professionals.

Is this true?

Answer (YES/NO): NO